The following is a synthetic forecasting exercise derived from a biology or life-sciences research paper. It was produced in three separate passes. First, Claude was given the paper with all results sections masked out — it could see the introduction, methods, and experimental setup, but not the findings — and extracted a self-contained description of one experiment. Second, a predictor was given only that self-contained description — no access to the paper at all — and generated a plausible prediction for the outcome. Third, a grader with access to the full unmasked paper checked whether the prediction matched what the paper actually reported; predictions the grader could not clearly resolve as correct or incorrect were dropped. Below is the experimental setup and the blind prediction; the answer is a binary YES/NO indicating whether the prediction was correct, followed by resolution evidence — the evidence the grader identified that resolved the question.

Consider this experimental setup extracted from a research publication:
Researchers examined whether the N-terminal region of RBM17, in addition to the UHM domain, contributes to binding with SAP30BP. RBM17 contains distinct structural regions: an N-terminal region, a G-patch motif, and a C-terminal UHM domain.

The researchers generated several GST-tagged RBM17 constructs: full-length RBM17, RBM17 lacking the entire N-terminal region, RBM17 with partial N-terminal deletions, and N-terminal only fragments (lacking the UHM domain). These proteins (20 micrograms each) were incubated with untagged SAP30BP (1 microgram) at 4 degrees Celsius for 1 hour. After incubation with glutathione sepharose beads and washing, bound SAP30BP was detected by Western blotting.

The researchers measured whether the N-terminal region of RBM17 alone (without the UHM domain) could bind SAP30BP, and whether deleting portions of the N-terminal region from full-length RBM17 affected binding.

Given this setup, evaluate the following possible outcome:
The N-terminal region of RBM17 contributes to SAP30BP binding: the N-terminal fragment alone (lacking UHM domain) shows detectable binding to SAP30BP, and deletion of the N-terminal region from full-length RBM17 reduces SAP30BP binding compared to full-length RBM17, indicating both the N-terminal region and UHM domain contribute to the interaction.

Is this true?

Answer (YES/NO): NO